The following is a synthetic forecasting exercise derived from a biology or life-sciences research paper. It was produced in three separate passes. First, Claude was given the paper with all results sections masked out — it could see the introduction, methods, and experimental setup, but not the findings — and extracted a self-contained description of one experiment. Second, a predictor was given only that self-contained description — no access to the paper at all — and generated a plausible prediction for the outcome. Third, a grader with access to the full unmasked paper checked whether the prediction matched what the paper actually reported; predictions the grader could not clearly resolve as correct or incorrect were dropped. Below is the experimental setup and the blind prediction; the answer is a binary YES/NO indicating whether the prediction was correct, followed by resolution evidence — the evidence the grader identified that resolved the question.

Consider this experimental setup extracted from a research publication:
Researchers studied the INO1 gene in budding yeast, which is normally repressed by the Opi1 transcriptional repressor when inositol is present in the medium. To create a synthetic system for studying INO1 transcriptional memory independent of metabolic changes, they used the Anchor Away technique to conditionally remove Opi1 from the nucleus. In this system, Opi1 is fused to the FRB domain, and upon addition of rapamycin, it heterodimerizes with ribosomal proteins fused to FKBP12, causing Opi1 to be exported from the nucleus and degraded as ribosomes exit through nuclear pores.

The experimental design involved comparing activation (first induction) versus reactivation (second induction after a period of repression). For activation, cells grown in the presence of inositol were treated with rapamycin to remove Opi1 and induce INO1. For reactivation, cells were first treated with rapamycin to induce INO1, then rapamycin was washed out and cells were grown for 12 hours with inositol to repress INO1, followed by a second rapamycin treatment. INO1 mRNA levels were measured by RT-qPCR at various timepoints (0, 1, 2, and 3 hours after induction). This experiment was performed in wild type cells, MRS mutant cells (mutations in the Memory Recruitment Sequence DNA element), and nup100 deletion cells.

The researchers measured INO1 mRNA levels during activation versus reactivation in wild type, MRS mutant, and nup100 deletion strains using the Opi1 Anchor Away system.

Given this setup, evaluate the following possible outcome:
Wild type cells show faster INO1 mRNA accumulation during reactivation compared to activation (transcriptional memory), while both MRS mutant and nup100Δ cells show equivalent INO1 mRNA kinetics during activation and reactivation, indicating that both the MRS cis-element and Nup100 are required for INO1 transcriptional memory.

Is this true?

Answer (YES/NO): YES